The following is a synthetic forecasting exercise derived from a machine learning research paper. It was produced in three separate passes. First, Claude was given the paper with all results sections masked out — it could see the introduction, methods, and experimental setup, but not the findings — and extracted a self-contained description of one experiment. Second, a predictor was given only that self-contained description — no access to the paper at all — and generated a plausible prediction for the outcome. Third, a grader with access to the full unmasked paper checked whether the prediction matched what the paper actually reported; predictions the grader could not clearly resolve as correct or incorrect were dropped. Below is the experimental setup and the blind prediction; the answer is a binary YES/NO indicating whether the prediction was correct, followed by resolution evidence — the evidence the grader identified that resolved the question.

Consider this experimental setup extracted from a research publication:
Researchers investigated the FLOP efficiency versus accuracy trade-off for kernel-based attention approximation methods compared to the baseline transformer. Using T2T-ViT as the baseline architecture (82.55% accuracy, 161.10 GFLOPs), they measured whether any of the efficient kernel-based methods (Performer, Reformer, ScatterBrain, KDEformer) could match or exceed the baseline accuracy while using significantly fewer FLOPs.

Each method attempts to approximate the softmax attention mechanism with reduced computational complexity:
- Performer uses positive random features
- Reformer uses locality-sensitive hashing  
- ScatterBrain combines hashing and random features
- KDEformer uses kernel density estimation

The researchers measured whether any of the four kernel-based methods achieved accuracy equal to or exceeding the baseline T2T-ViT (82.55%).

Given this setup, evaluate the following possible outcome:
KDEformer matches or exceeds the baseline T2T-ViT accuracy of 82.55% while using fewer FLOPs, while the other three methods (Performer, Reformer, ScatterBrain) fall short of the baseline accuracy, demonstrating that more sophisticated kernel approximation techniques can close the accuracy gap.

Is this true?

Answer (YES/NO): NO